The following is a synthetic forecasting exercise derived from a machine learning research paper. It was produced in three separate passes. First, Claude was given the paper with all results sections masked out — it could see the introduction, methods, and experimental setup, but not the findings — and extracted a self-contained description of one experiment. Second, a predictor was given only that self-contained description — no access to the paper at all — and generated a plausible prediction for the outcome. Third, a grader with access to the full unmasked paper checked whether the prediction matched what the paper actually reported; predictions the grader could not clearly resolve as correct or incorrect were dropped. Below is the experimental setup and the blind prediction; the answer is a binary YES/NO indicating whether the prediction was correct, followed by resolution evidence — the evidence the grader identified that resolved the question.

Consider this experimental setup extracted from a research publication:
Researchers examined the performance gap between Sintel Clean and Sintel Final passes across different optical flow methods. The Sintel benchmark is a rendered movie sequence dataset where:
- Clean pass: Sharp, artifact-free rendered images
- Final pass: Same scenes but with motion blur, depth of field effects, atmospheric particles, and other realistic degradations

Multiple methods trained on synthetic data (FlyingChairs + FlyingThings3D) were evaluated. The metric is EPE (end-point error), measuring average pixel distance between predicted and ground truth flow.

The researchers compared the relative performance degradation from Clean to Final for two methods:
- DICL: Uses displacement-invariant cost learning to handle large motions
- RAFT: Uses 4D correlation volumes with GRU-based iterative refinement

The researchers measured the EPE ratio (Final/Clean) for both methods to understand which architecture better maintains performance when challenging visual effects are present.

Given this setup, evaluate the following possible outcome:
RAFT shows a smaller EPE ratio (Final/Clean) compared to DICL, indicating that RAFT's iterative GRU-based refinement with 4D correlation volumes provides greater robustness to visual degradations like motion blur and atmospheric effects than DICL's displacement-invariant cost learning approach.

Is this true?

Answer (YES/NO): YES